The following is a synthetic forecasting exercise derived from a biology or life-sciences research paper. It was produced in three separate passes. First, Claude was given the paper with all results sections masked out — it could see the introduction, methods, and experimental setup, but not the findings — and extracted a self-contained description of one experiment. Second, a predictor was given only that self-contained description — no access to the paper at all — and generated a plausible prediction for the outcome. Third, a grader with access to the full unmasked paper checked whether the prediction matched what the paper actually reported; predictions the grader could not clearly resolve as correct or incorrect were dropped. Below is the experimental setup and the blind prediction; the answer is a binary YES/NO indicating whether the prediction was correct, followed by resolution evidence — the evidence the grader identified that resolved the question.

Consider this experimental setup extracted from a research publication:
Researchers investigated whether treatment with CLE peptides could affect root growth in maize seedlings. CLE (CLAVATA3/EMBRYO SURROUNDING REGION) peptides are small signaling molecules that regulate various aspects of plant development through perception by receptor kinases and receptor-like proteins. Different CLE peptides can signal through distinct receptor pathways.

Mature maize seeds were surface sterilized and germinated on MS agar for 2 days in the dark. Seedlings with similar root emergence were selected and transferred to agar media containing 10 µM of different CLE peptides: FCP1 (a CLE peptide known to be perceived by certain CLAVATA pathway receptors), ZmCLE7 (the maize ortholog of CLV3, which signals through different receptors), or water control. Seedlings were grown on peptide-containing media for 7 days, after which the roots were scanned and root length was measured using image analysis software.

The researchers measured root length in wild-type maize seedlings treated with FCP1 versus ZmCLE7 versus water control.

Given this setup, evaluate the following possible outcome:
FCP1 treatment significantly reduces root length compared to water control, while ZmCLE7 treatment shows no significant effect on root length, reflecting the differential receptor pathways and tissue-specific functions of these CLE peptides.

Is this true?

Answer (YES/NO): NO